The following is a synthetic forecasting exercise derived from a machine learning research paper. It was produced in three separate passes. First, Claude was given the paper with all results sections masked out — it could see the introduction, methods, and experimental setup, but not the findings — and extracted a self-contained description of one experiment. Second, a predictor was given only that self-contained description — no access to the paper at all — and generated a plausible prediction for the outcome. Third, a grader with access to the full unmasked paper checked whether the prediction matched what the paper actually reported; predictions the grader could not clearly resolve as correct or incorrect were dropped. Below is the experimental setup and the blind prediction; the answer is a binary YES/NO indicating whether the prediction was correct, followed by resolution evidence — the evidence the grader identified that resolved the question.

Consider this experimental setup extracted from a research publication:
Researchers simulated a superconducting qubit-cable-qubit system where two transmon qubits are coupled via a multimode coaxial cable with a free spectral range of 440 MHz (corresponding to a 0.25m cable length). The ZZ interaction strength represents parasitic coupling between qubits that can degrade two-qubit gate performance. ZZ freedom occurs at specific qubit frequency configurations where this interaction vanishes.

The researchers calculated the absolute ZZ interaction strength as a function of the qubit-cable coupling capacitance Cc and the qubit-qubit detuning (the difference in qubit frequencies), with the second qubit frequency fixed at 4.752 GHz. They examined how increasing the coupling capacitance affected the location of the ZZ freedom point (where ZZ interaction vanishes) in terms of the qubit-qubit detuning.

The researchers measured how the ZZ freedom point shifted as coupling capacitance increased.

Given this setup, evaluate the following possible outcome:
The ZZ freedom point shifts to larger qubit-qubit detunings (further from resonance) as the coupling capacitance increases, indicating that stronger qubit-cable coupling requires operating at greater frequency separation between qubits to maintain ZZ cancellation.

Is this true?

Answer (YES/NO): NO